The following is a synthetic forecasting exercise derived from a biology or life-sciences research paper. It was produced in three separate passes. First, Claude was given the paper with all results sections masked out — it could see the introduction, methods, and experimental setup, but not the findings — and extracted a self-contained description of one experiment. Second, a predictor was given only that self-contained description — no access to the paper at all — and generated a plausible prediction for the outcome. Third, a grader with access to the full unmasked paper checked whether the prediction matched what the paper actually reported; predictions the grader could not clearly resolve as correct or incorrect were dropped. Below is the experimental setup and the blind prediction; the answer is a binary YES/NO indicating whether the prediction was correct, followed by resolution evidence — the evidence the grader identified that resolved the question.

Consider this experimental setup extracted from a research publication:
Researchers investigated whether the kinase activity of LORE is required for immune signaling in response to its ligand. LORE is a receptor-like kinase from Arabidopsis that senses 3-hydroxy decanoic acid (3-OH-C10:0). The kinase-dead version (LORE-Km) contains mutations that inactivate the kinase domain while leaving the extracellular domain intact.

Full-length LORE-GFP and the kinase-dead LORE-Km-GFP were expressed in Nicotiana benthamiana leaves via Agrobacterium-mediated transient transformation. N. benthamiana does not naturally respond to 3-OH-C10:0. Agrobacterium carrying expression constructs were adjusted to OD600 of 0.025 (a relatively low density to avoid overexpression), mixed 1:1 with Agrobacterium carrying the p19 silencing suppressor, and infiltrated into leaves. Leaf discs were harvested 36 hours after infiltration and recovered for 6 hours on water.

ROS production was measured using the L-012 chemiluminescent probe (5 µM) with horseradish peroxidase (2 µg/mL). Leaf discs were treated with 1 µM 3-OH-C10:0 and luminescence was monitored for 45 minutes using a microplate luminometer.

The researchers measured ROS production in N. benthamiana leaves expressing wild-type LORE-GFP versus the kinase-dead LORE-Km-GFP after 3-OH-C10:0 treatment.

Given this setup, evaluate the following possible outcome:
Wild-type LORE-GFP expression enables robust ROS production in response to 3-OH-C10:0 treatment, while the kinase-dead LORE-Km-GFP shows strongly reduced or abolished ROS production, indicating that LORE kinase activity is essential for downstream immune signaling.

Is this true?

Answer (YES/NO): YES